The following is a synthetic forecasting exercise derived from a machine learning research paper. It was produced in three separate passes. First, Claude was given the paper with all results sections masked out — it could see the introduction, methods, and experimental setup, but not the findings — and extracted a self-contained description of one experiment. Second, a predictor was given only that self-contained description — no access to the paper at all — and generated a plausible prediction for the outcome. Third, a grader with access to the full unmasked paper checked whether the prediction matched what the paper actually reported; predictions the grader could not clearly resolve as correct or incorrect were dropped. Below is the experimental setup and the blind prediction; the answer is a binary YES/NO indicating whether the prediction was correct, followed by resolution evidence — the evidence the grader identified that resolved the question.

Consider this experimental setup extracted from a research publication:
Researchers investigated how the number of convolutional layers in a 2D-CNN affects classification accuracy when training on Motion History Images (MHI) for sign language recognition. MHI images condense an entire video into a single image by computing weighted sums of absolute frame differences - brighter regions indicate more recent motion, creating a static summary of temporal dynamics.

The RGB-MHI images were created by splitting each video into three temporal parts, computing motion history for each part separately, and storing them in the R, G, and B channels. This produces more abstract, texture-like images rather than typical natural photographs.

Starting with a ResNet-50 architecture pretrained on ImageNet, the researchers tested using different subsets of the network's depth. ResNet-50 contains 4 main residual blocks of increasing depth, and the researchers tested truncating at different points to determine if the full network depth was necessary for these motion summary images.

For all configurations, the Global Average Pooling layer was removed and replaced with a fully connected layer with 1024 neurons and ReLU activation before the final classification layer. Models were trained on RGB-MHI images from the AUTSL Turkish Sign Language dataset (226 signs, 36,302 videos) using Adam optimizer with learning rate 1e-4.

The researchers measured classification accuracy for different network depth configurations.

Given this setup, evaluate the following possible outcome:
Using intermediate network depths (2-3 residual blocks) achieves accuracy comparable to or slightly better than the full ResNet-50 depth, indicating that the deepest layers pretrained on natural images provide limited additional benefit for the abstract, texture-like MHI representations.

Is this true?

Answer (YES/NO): NO